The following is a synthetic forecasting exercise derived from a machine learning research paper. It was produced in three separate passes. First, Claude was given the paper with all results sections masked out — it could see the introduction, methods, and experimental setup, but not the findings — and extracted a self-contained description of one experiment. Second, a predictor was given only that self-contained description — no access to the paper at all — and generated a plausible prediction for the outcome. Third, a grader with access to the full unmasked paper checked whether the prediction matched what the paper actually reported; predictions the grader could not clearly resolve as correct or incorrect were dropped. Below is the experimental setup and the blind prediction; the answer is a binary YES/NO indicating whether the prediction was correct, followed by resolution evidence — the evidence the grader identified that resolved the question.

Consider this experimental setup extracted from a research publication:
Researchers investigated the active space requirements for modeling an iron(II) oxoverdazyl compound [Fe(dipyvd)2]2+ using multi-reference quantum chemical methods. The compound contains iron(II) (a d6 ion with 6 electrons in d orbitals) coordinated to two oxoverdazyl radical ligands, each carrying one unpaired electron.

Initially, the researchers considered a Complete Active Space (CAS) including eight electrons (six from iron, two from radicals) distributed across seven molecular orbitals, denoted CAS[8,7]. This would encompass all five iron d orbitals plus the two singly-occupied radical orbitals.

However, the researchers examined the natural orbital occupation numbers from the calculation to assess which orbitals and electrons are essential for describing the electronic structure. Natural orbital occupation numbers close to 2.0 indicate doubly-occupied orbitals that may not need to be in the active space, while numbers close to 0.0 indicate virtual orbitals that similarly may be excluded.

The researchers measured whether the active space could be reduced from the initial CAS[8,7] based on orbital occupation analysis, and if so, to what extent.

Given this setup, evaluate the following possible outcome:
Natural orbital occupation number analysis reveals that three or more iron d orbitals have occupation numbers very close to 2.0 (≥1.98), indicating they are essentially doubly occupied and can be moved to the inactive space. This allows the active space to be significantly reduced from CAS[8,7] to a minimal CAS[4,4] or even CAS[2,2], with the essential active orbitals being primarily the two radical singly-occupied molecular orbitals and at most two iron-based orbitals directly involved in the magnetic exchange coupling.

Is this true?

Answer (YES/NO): NO